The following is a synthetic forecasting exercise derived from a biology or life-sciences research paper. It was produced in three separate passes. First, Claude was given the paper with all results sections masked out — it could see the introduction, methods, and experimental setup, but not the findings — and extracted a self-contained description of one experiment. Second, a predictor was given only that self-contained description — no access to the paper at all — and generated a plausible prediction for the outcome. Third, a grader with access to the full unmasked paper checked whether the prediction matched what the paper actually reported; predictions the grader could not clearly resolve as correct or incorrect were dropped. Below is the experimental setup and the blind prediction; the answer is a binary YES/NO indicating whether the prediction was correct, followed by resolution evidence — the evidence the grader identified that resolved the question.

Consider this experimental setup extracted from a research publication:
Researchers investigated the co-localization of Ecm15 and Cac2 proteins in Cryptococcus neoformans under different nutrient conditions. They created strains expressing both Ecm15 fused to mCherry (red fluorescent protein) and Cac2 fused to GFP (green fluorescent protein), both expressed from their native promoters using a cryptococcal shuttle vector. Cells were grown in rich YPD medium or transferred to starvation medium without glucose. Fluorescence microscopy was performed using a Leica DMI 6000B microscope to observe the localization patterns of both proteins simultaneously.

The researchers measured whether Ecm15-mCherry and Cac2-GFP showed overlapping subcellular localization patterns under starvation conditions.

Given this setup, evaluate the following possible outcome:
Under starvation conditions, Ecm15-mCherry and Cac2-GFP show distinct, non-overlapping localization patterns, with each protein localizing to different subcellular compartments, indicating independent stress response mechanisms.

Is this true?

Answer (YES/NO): NO